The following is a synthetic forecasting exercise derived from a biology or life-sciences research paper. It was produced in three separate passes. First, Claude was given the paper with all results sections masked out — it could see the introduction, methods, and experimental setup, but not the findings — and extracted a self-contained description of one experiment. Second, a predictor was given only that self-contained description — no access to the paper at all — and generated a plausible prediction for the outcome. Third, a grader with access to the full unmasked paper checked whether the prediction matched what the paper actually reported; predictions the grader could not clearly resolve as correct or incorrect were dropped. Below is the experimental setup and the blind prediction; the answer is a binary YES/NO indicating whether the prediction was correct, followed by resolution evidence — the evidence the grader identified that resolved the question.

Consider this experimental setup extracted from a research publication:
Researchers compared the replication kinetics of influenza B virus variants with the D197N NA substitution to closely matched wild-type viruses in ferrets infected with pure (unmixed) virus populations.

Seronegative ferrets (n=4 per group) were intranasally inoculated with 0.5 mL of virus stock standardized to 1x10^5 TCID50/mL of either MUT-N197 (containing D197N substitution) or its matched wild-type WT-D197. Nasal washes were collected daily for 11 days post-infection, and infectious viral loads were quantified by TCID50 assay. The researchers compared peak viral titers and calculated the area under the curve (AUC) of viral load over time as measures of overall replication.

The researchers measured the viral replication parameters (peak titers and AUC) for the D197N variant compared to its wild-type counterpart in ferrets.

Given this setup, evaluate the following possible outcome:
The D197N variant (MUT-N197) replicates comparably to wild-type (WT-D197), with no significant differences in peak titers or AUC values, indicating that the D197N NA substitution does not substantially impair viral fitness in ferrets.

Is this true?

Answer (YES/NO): YES